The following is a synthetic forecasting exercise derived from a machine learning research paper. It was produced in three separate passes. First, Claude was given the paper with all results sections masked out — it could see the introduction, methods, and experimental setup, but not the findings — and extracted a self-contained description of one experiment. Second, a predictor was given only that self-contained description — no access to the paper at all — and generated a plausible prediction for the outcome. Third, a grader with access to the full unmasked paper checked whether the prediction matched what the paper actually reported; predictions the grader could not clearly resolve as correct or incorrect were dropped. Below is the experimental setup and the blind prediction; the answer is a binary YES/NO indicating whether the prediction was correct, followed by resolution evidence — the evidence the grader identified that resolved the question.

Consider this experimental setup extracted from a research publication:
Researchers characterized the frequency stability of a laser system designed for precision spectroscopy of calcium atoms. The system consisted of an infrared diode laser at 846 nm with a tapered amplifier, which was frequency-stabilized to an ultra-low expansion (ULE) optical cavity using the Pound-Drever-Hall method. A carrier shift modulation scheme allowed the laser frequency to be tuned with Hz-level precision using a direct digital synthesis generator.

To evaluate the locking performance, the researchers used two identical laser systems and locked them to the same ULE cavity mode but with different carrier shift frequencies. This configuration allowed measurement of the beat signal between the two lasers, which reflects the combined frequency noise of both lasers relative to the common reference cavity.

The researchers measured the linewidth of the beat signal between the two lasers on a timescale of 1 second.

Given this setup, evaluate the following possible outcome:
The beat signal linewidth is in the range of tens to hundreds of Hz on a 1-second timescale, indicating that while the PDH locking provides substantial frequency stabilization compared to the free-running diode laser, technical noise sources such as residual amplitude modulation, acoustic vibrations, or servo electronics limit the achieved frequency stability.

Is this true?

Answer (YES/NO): NO